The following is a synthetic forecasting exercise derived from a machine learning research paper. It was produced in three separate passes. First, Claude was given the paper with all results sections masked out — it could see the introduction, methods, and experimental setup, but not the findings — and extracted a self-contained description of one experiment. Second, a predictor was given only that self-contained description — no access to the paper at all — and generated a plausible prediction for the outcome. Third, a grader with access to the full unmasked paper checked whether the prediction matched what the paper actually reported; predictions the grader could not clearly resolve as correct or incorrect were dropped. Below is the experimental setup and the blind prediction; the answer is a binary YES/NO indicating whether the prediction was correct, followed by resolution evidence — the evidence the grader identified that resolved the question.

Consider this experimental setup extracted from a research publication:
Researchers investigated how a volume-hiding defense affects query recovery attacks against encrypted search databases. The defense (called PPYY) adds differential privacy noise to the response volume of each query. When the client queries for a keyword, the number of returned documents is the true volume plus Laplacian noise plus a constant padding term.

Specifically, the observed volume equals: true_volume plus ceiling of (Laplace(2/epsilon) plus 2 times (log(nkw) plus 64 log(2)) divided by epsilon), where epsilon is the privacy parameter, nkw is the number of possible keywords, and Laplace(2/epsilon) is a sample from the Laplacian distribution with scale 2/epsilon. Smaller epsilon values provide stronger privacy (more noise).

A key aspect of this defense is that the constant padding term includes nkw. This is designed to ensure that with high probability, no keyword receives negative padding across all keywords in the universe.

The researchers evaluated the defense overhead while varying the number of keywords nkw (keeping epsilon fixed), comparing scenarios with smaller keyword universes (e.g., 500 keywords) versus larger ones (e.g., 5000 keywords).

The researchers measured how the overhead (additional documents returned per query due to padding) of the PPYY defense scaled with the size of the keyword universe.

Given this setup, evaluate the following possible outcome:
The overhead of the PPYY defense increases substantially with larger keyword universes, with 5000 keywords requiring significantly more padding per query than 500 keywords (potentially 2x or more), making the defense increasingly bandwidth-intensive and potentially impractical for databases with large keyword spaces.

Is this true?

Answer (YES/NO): NO